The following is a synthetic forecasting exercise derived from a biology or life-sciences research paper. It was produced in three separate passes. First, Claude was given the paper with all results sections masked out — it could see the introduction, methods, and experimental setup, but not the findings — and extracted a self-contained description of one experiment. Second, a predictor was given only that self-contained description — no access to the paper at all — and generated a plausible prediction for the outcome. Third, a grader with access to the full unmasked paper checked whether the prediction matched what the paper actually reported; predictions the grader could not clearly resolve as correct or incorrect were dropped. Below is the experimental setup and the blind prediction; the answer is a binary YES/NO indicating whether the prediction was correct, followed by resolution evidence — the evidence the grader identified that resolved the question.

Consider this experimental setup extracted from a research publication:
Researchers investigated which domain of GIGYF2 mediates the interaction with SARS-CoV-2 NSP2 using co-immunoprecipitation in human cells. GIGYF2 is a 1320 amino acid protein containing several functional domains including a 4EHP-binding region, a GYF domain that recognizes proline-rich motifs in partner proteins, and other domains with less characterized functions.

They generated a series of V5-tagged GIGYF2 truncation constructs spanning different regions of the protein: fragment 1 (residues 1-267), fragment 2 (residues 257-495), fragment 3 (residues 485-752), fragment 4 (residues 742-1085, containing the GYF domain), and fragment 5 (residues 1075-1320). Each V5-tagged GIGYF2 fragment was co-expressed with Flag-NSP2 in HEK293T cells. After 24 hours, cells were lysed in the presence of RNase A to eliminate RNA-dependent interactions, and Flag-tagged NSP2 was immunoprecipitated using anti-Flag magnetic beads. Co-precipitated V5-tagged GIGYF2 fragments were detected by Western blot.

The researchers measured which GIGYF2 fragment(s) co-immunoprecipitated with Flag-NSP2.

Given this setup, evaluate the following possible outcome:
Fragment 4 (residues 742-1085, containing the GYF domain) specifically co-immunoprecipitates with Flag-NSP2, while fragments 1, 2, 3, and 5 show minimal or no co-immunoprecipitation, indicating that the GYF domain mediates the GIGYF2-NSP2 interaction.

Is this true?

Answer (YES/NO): NO